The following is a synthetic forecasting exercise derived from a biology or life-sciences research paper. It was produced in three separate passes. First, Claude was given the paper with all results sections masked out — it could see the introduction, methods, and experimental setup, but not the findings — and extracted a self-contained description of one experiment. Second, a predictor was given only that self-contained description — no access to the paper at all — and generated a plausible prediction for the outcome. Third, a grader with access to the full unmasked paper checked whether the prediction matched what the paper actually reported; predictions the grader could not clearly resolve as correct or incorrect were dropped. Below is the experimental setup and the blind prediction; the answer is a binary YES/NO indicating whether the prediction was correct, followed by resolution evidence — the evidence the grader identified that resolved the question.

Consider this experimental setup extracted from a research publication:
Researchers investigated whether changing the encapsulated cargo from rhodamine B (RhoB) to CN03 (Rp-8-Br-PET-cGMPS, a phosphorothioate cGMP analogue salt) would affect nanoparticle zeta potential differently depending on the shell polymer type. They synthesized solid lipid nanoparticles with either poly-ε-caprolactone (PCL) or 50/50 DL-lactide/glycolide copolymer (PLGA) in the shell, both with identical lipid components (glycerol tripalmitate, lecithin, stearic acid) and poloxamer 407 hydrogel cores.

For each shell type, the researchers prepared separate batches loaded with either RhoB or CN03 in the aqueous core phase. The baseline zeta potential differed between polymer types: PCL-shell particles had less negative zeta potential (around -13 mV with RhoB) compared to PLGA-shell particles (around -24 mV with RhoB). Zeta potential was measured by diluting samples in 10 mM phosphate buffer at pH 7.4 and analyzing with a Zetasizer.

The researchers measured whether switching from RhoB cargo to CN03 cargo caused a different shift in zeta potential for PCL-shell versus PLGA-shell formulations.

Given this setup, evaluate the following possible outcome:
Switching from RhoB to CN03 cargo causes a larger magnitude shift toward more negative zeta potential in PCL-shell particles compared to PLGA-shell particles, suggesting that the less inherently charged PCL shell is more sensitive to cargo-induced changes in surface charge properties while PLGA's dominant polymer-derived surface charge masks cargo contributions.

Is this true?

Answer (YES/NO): YES